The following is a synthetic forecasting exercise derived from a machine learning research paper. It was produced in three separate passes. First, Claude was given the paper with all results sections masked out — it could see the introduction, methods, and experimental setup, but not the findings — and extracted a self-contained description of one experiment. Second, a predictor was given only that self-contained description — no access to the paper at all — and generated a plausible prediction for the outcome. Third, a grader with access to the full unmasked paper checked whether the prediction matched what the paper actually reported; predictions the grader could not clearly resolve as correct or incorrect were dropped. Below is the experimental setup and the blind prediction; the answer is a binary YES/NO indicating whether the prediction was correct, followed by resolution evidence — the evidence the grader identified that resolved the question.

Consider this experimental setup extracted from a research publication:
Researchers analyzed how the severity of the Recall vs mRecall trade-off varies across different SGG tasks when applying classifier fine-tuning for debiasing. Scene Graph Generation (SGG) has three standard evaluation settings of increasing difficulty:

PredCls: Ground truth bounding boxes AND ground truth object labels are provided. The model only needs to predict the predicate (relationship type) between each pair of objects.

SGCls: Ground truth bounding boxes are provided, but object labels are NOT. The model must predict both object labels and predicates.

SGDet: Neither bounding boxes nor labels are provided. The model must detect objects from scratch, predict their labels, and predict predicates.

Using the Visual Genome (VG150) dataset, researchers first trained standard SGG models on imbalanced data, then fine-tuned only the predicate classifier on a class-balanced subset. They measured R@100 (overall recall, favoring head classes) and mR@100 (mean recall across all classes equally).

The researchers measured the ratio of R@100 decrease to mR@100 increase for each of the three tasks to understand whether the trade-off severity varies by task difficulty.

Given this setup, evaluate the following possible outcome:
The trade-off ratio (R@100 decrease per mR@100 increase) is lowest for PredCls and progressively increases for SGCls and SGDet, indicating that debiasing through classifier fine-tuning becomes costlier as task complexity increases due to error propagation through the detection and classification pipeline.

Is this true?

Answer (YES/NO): YES